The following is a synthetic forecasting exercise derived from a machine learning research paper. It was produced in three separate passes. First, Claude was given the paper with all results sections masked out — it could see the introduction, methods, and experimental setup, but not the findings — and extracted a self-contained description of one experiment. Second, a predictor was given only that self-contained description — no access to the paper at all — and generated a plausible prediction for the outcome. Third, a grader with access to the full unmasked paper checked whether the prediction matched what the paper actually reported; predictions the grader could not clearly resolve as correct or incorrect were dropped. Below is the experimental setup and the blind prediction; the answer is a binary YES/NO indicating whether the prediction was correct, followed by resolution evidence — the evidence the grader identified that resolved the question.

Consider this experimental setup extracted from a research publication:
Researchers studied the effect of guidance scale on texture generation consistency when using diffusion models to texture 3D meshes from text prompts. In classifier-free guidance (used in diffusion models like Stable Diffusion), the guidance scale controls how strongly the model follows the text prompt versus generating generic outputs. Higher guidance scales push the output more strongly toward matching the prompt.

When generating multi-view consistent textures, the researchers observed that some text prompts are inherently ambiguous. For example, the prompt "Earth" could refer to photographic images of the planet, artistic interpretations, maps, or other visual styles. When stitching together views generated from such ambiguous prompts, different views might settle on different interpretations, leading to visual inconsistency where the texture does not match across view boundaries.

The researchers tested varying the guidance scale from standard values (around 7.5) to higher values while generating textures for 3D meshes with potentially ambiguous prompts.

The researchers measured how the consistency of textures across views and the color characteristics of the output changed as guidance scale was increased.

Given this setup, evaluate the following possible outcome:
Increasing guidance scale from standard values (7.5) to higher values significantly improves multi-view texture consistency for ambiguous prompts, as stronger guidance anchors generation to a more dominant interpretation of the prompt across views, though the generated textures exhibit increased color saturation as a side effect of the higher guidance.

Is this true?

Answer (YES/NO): NO